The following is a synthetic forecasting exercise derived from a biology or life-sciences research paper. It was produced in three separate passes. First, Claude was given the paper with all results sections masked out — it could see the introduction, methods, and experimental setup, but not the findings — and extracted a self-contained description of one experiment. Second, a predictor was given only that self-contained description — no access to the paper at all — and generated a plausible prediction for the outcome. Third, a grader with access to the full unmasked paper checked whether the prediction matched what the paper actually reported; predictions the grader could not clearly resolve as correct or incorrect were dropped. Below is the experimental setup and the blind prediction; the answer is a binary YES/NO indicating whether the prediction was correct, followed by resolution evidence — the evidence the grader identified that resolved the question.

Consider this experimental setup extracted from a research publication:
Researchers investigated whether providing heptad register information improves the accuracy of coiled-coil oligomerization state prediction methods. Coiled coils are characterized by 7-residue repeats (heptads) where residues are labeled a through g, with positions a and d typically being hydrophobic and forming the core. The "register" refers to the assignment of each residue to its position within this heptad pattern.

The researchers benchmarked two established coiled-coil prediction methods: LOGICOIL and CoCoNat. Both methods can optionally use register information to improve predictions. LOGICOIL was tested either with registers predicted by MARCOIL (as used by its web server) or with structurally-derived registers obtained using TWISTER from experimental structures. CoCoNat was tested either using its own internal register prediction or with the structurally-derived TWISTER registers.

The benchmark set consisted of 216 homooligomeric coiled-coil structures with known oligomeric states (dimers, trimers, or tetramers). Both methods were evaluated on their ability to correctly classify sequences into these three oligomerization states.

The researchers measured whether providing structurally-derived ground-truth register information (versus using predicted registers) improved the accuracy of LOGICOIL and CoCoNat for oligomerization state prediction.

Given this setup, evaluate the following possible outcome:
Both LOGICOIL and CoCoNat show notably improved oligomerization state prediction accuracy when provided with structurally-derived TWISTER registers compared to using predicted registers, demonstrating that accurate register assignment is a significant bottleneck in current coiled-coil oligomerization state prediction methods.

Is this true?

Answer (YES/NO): NO